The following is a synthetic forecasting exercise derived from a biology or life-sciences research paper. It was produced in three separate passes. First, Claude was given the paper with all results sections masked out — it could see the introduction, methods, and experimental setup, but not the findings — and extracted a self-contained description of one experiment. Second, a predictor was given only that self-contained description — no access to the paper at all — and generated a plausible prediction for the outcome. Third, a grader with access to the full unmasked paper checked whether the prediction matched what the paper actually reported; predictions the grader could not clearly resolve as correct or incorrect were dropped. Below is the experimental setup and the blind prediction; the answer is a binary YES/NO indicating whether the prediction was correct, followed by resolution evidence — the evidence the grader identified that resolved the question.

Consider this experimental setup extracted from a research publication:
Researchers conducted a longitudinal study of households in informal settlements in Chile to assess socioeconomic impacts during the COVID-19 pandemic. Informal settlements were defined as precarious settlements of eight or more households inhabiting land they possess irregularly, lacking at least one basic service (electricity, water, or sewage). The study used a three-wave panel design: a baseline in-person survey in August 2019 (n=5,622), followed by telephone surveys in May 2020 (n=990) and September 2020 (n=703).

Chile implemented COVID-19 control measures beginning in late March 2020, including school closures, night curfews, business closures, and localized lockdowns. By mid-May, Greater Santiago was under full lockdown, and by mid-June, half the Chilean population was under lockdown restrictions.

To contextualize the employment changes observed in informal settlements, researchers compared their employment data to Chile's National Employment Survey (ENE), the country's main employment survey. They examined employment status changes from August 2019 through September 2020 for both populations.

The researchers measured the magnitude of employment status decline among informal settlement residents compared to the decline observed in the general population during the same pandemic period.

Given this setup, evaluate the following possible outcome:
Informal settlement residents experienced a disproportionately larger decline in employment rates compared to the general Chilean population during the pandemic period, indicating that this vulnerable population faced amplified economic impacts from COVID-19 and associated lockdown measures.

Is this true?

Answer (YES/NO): YES